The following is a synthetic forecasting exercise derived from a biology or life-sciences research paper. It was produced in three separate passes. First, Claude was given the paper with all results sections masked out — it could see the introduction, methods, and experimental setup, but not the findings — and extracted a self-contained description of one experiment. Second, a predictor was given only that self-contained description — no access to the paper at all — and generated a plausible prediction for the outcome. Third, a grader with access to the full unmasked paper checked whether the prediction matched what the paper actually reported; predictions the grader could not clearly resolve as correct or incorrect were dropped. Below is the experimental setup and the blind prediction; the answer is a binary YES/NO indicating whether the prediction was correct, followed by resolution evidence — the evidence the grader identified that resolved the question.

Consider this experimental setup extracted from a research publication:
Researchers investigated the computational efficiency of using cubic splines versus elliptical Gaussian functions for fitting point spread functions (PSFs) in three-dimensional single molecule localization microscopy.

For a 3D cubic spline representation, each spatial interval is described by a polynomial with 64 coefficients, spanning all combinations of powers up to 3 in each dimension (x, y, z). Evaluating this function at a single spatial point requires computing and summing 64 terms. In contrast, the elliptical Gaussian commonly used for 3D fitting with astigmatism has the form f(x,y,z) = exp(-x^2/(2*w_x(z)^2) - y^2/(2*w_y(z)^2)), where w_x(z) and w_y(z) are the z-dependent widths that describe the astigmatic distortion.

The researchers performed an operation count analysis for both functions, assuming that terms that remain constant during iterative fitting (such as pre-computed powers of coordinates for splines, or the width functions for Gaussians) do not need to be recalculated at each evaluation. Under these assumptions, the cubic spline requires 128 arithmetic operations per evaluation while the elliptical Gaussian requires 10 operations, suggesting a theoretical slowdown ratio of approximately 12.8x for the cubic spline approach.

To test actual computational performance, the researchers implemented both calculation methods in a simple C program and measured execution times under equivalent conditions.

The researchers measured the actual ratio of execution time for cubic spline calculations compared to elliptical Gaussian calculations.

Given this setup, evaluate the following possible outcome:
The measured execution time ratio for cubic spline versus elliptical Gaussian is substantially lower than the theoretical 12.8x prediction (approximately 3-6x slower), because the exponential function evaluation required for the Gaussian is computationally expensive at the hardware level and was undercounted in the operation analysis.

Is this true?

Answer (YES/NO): NO